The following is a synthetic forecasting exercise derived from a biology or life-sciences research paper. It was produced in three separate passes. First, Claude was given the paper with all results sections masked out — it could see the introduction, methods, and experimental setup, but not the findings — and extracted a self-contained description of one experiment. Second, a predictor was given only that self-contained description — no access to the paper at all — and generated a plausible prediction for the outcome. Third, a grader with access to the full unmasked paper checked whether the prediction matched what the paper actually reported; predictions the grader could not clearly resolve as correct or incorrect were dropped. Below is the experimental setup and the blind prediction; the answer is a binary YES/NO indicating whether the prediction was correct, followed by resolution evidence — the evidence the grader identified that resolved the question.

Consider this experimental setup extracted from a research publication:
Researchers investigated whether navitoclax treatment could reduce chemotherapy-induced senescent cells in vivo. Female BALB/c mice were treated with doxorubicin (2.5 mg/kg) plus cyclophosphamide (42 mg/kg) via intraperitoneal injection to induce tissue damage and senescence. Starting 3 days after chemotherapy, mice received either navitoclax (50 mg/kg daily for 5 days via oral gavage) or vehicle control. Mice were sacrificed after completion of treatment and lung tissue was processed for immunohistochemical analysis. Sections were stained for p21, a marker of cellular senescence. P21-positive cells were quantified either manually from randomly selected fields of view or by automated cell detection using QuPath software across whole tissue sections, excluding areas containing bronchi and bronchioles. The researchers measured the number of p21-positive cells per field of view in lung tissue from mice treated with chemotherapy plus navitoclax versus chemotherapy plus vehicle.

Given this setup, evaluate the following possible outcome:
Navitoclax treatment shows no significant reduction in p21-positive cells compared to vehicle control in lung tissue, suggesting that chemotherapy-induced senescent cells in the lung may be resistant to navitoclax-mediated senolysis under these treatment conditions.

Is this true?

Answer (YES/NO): YES